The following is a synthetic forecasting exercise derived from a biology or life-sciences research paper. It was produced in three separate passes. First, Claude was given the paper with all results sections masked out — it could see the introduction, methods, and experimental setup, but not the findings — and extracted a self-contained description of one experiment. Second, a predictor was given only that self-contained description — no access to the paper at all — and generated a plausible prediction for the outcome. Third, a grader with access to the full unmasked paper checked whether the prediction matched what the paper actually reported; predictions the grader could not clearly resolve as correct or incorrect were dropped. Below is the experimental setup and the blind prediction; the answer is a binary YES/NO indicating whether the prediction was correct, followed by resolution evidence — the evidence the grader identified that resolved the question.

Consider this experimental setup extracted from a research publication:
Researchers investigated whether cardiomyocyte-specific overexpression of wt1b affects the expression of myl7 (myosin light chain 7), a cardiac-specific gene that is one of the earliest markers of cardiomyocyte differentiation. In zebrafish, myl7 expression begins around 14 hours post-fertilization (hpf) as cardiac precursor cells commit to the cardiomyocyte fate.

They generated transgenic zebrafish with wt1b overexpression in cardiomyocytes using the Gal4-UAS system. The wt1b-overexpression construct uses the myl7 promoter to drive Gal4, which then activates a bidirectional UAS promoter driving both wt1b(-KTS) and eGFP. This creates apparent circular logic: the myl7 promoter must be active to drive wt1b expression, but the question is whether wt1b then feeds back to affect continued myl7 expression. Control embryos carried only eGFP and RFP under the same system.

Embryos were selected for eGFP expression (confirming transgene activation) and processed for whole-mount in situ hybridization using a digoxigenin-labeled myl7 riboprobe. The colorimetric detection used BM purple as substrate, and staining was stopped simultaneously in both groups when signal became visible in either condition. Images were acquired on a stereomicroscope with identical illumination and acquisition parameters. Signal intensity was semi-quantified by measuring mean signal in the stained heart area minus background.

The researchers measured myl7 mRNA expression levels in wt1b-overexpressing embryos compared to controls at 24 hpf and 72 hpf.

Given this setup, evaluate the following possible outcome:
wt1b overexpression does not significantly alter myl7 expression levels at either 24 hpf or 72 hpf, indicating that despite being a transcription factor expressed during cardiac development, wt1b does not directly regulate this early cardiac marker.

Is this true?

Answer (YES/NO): NO